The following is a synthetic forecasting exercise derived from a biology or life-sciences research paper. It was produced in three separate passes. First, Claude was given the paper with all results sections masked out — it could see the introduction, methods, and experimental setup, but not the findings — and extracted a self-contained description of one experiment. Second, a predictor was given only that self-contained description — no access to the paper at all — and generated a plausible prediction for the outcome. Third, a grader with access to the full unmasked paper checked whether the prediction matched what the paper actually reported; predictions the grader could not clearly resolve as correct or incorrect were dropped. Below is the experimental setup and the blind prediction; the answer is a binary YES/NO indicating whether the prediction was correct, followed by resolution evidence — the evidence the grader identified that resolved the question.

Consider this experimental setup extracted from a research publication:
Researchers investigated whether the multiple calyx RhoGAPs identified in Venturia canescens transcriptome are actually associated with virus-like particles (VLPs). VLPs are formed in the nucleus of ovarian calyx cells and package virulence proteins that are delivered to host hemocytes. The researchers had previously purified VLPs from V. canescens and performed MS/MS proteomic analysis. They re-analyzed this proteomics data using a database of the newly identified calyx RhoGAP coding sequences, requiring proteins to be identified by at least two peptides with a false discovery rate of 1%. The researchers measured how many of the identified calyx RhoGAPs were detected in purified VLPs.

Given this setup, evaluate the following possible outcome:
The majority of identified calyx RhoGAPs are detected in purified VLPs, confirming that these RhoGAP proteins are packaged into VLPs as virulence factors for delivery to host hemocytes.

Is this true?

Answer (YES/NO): YES